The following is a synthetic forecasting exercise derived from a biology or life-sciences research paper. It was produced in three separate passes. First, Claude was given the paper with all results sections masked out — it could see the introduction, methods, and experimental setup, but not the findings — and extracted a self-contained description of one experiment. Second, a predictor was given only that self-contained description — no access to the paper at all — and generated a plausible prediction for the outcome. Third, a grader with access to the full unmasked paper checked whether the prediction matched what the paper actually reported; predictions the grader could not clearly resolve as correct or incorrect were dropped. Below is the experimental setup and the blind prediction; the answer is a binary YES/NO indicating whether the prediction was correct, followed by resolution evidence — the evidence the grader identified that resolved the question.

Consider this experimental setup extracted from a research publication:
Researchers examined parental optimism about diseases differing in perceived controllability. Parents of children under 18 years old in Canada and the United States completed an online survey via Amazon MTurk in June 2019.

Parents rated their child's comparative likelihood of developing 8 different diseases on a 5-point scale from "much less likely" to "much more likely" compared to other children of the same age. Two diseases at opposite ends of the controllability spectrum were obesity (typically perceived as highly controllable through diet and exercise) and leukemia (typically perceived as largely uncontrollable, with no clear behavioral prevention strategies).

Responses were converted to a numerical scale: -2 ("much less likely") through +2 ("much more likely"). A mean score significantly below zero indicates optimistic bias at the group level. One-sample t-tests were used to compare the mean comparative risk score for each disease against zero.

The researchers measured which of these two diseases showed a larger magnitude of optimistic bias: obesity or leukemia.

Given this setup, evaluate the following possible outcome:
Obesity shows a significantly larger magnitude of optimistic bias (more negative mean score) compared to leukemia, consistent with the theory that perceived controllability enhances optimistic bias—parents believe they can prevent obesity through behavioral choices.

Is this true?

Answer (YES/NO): YES